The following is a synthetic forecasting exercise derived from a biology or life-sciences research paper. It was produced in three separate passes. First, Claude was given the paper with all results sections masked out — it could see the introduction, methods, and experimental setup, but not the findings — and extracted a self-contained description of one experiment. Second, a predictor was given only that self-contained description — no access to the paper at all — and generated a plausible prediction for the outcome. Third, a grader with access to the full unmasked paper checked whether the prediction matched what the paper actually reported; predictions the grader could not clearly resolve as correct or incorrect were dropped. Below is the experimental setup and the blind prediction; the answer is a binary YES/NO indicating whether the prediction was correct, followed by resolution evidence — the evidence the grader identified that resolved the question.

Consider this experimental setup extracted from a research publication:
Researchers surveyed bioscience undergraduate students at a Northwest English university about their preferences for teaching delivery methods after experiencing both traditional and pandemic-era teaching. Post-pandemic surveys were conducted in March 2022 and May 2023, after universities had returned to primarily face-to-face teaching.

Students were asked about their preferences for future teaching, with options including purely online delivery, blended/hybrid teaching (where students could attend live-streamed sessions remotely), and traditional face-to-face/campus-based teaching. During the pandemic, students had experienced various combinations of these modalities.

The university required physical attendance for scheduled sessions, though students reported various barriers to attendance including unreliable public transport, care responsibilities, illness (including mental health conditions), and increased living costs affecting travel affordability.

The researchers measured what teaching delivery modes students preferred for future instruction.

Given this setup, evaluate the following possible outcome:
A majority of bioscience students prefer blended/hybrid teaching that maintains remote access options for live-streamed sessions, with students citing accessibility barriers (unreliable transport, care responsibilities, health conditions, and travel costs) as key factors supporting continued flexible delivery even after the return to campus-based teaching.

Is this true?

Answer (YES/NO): NO